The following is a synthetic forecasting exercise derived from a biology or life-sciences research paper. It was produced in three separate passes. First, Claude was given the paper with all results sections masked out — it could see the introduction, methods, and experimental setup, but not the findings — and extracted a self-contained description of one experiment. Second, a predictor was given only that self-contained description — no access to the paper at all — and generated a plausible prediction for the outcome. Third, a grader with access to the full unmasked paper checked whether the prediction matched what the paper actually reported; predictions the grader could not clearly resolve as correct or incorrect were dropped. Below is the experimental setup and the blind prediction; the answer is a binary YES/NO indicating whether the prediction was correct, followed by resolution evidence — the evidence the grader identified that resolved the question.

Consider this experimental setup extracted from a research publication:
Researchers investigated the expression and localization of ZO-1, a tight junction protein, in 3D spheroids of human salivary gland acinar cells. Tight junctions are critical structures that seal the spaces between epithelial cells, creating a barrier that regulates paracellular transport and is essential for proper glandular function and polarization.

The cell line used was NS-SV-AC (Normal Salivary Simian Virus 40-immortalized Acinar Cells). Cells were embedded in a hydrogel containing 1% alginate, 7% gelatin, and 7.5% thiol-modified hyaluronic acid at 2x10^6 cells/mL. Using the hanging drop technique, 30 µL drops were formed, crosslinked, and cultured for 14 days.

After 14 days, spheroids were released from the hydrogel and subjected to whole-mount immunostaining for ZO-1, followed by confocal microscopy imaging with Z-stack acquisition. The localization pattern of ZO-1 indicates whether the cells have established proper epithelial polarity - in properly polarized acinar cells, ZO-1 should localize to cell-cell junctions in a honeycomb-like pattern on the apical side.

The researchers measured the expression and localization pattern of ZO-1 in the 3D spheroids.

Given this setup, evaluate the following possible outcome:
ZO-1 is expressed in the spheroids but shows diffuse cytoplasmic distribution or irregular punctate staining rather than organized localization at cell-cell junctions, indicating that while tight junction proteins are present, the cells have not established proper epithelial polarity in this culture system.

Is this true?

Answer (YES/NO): NO